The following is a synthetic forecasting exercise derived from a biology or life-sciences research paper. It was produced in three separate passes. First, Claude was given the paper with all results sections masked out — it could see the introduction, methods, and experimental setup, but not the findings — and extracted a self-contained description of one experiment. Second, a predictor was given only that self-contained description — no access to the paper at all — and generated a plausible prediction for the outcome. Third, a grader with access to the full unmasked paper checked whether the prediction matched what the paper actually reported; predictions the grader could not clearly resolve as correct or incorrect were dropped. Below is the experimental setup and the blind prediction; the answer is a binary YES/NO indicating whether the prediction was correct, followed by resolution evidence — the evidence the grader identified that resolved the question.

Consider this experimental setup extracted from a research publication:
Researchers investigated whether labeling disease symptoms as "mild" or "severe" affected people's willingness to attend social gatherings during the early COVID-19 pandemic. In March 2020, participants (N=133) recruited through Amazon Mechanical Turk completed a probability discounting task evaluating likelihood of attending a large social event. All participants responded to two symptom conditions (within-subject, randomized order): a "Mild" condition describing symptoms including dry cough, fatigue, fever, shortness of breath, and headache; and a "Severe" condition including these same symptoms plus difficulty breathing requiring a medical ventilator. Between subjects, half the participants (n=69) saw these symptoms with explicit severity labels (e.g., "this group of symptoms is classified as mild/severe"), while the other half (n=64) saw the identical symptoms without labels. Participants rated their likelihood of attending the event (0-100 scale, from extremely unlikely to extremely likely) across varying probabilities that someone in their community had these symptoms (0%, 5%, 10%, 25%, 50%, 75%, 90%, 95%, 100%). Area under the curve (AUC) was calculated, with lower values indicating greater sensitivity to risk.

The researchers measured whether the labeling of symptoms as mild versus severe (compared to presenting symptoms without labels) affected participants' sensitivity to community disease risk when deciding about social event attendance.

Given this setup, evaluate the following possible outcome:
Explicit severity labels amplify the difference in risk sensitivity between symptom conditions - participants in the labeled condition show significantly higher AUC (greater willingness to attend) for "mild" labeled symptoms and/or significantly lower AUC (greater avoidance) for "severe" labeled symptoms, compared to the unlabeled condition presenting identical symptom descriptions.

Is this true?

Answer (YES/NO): NO